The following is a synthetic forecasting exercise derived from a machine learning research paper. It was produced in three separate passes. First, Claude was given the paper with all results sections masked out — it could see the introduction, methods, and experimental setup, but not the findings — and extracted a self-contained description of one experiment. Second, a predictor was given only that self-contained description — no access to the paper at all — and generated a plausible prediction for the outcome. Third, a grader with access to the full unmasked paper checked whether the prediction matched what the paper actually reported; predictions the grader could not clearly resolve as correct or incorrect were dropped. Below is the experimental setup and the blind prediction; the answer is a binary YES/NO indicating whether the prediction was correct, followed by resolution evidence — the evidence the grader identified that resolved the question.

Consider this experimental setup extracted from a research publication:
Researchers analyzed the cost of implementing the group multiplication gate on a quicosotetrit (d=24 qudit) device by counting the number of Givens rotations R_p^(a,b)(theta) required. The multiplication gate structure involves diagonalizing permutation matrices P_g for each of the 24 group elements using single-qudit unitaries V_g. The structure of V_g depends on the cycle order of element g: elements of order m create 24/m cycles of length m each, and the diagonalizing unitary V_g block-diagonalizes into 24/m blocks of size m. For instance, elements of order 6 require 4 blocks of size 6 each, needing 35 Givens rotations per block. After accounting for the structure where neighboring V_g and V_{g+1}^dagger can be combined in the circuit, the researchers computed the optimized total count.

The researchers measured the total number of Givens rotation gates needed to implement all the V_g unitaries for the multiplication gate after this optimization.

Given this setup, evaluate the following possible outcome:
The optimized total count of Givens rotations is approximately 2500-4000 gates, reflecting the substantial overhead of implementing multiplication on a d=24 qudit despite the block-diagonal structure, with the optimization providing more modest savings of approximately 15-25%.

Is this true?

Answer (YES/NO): NO